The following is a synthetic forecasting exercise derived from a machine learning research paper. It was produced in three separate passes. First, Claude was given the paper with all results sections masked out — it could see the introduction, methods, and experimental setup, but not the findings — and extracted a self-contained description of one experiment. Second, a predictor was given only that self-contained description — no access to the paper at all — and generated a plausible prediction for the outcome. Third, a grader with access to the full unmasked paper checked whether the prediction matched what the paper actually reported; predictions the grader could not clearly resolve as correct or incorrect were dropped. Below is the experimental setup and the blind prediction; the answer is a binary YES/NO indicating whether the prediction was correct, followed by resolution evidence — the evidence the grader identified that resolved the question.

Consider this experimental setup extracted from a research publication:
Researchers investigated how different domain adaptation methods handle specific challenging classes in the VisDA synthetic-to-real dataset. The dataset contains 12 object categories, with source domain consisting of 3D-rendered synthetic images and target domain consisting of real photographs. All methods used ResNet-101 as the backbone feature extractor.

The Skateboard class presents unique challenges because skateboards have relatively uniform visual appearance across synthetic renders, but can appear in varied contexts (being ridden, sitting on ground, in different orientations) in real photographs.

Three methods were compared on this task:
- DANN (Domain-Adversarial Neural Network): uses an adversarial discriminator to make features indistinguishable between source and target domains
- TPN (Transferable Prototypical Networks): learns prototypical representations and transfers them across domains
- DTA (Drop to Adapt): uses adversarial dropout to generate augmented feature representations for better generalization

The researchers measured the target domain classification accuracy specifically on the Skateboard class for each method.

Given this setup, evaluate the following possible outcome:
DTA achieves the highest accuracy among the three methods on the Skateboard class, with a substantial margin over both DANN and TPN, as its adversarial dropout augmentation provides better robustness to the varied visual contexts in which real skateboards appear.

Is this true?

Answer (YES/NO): NO